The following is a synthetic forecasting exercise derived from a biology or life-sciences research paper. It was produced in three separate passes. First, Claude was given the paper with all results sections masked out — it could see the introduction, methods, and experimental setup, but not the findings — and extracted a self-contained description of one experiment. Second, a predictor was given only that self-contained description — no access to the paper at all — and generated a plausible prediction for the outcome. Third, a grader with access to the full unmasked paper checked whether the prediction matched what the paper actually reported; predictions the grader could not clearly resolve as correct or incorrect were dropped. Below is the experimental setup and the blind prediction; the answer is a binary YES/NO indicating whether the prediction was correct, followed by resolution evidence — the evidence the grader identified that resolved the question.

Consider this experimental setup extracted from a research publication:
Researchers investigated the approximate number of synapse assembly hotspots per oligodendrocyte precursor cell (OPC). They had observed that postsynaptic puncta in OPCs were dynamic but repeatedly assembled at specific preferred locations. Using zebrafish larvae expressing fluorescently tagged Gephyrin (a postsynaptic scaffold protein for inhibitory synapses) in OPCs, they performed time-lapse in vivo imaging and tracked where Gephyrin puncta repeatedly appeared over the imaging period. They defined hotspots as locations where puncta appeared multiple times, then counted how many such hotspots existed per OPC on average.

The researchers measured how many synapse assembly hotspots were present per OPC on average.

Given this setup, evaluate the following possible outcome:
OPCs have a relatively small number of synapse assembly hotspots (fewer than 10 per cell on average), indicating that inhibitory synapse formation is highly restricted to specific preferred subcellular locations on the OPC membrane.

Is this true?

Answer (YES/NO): NO